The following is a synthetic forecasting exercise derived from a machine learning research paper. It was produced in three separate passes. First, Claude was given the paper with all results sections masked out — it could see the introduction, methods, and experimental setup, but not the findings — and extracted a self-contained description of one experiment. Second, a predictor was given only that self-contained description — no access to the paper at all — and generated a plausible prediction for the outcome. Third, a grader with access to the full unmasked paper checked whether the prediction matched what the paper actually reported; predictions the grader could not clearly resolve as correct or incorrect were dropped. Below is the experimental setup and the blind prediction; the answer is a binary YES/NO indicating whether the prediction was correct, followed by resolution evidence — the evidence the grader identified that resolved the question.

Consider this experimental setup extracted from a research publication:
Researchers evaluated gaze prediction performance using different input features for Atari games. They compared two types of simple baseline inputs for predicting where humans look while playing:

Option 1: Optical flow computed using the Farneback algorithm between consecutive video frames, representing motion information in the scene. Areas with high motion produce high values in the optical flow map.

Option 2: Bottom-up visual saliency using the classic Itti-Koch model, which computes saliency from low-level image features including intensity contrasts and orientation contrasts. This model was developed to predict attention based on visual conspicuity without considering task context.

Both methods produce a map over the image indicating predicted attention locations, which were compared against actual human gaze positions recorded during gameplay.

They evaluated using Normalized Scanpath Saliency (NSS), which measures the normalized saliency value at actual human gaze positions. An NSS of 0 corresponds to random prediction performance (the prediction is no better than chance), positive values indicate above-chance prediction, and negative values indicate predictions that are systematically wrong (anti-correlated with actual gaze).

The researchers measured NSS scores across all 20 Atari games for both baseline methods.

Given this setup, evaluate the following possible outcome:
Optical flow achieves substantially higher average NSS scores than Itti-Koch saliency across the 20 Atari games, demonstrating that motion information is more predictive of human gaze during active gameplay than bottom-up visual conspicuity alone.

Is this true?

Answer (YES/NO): YES